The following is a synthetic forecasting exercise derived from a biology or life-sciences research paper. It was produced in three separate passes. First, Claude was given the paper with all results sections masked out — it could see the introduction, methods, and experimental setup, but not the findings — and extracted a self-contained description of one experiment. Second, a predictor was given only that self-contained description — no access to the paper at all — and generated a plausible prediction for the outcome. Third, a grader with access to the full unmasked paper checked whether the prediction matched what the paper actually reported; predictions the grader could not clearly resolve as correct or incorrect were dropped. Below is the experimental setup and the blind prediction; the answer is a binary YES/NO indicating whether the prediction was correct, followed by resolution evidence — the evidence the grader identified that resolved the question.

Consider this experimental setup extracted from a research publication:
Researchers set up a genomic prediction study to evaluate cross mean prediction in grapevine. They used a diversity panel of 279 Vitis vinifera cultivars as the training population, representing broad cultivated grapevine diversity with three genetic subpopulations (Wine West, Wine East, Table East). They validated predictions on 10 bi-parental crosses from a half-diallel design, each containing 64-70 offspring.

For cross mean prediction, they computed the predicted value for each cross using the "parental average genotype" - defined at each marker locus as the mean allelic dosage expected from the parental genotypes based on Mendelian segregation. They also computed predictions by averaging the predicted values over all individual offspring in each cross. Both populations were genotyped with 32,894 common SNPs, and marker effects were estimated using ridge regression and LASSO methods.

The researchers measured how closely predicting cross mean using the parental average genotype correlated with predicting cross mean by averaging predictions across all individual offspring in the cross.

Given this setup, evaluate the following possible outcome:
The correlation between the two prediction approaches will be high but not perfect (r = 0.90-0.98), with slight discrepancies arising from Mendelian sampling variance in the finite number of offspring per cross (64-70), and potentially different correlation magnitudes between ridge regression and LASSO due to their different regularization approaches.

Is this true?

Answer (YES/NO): NO